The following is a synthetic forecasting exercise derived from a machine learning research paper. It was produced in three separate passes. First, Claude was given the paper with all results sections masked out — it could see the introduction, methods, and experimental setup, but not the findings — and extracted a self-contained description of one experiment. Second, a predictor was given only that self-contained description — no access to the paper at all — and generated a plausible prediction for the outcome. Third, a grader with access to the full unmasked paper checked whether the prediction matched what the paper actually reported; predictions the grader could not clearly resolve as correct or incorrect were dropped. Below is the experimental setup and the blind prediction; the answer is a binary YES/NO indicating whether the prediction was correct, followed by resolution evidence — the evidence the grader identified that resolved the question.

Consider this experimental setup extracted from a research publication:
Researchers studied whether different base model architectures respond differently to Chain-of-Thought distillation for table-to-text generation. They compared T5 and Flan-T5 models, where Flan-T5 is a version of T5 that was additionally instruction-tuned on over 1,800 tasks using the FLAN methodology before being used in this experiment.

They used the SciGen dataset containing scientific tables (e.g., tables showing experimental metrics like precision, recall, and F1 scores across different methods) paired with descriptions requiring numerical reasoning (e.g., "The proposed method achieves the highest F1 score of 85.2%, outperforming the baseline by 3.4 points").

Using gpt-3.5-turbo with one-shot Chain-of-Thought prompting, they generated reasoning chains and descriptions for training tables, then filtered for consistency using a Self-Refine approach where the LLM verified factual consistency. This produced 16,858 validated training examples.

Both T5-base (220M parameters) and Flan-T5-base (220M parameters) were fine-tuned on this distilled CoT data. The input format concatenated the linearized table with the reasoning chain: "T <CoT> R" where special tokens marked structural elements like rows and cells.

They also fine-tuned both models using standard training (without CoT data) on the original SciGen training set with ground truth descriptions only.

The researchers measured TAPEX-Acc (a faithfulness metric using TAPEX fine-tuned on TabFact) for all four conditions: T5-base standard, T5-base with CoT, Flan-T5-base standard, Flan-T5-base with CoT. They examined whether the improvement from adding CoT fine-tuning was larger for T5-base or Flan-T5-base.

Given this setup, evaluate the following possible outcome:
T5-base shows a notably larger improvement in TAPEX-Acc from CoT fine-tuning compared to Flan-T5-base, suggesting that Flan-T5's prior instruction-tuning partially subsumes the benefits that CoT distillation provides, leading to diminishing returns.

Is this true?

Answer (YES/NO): NO